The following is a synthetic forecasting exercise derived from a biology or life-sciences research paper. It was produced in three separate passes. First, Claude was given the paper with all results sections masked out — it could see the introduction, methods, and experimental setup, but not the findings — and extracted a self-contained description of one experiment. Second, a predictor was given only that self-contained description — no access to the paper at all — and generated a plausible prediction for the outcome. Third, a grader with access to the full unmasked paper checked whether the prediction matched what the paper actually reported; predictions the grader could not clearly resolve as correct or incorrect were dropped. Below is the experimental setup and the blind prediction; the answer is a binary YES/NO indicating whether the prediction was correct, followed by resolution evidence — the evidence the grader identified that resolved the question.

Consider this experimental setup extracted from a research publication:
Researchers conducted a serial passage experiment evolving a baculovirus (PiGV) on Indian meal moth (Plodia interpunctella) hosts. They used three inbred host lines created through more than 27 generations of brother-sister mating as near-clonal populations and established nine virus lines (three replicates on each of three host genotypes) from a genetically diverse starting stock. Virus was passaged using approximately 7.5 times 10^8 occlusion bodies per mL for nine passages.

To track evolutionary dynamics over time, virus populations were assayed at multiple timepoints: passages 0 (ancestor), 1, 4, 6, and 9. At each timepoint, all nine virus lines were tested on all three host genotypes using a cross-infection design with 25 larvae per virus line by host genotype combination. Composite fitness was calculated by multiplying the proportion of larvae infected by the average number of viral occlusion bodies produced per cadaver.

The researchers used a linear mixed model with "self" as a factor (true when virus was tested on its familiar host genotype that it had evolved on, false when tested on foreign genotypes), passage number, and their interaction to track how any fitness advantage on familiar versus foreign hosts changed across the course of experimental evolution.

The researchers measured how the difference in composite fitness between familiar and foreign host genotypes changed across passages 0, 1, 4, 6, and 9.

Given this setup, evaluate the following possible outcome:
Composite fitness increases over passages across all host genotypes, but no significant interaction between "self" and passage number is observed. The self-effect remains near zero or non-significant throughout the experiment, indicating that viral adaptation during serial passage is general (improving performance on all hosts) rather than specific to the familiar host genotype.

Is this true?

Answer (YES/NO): NO